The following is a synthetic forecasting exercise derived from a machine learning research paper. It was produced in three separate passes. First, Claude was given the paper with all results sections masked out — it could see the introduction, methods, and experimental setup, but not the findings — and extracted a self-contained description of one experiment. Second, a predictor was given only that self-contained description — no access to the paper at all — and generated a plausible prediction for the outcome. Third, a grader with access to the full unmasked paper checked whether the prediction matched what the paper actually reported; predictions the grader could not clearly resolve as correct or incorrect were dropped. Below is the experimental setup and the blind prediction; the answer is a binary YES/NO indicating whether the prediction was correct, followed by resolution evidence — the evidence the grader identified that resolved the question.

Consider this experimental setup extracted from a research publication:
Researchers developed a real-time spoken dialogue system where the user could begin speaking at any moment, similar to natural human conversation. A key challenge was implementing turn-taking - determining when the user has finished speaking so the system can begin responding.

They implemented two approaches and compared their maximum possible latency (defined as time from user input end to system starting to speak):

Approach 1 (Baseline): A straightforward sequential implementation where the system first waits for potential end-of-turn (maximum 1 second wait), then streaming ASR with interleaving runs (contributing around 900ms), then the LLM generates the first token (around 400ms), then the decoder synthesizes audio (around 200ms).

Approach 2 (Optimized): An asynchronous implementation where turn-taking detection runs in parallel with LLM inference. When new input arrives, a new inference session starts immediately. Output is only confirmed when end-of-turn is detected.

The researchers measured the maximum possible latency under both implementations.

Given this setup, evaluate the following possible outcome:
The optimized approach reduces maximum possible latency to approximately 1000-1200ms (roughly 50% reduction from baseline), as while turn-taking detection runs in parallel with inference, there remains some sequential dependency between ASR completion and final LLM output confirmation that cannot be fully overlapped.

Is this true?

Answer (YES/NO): NO